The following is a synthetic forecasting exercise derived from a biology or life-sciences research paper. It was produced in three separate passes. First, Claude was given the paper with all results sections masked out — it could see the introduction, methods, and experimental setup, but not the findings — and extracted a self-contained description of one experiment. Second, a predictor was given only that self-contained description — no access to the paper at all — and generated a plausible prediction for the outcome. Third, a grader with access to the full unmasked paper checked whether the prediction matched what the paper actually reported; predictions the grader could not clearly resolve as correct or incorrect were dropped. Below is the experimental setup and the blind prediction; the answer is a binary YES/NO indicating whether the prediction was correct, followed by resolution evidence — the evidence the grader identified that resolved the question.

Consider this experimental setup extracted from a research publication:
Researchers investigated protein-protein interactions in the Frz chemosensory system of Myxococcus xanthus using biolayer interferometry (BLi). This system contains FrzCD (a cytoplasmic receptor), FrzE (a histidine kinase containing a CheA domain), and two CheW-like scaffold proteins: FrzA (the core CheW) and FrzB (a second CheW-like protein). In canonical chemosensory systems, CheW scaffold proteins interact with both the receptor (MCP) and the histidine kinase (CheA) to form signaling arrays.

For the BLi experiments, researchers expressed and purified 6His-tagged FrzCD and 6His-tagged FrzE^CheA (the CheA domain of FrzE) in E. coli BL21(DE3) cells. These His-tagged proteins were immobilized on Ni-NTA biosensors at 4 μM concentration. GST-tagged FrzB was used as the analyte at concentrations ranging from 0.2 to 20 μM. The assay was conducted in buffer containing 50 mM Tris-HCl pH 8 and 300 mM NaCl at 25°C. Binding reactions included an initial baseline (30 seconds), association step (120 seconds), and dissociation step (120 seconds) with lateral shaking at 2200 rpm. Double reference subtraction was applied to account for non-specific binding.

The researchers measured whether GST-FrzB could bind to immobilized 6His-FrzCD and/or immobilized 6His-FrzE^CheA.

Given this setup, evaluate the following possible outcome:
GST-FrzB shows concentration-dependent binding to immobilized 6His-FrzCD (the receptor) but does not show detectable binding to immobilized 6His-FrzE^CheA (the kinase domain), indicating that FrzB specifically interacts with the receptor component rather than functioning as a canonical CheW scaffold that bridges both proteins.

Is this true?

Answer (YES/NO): YES